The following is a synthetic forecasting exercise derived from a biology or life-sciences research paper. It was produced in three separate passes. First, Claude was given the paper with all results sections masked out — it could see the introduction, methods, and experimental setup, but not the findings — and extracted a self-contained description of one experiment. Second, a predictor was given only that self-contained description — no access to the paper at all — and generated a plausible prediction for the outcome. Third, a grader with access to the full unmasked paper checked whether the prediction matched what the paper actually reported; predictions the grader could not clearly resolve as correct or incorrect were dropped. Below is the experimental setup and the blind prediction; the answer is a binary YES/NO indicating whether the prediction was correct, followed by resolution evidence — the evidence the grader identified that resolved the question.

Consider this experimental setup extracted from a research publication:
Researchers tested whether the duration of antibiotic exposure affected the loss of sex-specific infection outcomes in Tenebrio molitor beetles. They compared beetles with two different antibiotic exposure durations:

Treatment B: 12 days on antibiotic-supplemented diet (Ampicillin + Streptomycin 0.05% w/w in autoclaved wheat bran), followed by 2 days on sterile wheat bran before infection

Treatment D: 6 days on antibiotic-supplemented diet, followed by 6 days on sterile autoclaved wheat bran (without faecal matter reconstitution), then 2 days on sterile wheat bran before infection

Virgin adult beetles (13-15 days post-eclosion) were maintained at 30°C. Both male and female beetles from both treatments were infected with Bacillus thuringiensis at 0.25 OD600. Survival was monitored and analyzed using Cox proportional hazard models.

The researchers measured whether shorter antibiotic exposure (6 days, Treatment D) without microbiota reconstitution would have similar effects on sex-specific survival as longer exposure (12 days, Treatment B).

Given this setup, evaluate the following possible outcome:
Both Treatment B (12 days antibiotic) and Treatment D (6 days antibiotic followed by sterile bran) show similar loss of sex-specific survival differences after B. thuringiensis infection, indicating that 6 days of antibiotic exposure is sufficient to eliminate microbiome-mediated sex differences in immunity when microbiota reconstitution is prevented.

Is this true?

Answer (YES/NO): YES